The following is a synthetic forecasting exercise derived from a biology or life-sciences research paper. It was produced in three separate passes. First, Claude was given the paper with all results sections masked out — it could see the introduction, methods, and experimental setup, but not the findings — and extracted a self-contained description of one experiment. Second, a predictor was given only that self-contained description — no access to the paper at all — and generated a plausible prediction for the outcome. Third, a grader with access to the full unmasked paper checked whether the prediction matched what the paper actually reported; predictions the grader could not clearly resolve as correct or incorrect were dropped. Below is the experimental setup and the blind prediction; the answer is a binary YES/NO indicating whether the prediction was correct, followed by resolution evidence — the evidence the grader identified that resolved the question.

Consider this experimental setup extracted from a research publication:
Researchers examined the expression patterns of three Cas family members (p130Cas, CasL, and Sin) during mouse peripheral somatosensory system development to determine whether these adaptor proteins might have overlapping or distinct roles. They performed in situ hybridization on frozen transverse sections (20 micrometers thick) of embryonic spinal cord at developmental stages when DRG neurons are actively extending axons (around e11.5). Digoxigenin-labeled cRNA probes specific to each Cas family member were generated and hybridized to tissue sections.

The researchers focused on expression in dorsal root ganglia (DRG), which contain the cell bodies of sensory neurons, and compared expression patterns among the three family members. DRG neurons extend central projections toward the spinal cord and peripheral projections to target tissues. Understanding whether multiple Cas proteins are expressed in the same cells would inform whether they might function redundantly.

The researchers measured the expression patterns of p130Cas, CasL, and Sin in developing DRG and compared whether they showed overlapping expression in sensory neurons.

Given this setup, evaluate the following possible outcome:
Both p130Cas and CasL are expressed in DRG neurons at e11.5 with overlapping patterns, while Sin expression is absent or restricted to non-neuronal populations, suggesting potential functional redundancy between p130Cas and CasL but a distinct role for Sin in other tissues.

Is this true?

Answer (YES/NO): NO